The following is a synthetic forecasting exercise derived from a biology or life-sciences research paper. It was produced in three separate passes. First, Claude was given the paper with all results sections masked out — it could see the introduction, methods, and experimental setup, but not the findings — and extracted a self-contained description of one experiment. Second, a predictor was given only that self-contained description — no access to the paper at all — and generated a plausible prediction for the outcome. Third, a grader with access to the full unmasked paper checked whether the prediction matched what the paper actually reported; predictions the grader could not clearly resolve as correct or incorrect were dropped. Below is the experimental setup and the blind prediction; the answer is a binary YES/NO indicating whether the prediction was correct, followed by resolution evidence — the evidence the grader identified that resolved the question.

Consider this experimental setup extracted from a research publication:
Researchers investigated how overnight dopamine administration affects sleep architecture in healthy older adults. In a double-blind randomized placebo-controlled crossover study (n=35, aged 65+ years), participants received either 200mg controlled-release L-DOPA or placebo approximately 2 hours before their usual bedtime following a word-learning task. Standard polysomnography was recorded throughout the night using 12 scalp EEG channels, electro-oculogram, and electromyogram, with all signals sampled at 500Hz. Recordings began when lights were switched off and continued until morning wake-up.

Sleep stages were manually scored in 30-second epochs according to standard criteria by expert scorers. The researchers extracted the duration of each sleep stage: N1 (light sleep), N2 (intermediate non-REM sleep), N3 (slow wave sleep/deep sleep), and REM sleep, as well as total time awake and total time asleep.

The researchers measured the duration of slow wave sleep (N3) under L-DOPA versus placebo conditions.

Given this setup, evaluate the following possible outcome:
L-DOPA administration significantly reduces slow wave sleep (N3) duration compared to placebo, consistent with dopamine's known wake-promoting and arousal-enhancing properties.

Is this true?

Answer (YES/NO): NO